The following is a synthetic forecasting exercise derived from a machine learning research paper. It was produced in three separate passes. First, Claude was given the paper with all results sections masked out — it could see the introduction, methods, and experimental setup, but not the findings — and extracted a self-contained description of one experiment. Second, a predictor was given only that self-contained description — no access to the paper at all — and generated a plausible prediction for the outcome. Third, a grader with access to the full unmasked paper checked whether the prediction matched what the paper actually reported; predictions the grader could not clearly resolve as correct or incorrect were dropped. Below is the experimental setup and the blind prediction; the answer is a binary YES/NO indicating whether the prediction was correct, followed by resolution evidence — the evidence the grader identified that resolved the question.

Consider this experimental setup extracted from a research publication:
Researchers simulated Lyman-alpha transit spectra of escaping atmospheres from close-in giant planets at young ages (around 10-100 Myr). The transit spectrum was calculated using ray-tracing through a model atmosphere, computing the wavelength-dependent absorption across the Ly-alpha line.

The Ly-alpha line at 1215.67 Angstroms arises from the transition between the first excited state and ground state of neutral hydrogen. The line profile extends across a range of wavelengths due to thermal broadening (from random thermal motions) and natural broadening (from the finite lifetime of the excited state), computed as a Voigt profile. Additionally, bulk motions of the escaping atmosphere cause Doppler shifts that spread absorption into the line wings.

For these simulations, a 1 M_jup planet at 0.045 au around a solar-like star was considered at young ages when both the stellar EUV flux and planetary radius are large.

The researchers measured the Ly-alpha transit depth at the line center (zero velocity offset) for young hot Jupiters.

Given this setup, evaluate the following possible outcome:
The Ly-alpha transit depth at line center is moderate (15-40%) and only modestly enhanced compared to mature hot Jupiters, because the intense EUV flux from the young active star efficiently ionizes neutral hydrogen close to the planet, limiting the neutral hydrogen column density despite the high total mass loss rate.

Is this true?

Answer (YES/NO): NO